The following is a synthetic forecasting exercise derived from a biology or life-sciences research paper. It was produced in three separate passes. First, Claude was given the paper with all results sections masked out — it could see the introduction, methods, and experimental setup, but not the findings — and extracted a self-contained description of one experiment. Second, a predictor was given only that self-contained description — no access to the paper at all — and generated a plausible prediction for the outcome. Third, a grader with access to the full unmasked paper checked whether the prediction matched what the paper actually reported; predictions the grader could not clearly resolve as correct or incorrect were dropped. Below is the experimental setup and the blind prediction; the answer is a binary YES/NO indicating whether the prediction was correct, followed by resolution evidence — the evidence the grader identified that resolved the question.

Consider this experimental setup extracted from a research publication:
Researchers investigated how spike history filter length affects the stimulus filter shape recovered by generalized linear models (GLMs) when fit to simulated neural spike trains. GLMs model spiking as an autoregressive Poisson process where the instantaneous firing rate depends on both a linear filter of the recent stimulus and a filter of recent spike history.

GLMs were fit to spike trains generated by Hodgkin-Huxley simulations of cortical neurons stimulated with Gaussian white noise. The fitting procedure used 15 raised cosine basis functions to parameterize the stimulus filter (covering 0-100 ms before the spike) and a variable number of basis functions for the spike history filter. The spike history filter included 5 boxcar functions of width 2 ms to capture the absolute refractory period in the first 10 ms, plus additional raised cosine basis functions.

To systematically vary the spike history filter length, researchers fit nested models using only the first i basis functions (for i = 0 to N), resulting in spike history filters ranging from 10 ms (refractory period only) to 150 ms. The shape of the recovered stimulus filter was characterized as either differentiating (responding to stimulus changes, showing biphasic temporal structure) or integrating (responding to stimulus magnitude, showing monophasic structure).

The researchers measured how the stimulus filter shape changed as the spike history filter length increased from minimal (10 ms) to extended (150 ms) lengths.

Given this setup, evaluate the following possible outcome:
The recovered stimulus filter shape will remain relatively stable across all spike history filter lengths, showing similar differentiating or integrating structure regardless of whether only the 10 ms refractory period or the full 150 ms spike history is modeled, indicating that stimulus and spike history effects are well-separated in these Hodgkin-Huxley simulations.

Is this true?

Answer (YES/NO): NO